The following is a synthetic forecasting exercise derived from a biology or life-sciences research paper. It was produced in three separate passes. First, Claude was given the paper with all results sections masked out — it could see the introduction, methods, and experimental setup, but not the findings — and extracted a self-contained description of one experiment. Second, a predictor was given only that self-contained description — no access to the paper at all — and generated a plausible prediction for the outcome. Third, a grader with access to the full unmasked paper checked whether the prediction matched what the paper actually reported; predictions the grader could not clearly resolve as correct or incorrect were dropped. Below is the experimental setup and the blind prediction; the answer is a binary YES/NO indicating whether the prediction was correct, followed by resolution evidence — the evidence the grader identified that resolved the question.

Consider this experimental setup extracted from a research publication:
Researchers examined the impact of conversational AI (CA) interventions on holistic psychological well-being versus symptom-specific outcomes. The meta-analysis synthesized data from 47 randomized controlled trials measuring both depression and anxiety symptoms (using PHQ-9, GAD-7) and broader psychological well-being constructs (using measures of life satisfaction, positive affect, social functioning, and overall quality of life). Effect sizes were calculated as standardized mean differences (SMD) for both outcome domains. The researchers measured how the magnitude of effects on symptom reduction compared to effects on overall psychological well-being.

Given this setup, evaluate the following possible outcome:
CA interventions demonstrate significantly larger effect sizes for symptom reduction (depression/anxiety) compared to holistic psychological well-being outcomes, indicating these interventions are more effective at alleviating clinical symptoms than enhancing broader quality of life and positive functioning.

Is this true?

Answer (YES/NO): YES